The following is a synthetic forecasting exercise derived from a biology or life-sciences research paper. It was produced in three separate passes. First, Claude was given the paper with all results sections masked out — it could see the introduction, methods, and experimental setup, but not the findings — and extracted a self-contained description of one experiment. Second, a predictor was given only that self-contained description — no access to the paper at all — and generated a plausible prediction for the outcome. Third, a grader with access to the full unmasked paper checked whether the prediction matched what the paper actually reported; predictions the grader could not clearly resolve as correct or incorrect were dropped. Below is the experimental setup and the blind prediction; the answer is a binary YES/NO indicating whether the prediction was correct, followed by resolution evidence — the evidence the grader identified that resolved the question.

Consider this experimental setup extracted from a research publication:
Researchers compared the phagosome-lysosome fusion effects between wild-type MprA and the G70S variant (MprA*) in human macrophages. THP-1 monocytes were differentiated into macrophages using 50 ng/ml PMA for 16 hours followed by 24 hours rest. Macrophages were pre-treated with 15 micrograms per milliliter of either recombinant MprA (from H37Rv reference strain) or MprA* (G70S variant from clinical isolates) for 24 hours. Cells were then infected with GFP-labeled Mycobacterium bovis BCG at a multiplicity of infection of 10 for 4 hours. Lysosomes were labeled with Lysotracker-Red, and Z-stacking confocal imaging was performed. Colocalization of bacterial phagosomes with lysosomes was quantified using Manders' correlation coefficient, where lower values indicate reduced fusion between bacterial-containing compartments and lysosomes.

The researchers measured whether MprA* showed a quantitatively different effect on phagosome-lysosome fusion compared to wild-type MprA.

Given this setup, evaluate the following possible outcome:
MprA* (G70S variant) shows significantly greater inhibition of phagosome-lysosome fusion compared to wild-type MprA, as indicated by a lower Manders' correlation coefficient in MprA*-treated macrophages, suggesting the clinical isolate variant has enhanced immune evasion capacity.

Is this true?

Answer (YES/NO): YES